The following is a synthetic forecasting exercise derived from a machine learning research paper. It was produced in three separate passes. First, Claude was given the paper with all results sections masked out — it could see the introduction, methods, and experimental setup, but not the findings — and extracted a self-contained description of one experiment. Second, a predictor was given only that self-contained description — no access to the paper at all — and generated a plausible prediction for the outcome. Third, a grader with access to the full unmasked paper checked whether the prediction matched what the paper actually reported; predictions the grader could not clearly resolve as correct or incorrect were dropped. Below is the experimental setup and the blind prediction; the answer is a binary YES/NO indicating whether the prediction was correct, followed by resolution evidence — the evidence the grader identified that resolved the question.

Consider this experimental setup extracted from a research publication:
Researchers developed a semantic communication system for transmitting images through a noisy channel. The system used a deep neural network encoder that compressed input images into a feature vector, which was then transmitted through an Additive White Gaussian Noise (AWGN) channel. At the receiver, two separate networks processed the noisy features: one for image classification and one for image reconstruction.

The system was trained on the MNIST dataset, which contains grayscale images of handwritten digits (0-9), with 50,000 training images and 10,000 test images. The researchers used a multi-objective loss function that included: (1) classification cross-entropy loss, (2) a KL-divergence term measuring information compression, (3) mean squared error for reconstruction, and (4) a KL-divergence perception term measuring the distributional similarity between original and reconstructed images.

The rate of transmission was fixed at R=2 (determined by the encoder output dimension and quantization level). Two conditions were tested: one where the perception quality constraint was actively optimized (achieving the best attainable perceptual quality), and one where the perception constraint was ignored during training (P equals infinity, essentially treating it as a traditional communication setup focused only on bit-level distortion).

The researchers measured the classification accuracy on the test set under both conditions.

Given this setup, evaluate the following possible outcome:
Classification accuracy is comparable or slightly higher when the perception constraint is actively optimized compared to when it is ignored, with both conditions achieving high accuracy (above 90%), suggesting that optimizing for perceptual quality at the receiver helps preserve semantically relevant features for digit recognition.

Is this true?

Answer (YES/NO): NO